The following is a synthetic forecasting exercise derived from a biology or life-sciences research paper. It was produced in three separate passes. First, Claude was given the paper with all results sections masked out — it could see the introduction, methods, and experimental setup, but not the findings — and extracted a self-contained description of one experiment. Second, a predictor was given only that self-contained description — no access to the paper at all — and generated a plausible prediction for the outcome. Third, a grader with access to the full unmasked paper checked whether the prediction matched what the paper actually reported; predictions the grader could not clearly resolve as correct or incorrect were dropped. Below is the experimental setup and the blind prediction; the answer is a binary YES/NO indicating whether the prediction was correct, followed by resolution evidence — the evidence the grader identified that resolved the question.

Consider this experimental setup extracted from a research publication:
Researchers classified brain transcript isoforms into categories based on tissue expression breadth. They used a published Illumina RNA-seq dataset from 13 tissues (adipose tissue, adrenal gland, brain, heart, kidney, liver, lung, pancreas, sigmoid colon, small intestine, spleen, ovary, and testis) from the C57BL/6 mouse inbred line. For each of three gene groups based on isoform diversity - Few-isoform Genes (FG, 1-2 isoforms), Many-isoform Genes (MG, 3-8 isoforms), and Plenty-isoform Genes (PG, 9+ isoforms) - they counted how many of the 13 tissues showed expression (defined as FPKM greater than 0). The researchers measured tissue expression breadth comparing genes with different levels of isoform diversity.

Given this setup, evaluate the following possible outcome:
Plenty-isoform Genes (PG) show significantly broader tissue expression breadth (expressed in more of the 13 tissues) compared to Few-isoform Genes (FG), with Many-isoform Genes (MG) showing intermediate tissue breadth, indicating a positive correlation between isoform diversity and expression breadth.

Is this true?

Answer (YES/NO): YES